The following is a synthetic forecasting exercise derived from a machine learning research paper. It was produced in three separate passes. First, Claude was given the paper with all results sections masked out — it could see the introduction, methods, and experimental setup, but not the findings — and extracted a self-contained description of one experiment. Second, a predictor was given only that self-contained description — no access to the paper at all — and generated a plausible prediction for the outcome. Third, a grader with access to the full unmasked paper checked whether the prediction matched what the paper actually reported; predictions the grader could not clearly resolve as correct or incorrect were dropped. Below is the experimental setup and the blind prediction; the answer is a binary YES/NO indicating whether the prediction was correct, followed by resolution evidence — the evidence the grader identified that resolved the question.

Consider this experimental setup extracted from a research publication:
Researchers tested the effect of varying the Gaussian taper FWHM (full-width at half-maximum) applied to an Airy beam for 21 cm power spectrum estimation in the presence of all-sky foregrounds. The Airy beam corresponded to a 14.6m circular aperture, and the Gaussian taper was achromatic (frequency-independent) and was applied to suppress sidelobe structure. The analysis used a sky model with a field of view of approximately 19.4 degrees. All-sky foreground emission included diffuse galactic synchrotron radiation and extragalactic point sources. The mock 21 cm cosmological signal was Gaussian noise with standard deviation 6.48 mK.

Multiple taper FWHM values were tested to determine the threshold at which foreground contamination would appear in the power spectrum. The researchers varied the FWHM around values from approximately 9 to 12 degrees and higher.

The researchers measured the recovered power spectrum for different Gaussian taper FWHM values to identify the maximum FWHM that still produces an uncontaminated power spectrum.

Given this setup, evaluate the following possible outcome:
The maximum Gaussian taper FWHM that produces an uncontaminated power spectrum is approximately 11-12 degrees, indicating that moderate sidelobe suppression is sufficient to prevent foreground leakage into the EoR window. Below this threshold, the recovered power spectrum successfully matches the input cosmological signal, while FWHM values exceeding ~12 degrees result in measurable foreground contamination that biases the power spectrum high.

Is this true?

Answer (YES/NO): NO